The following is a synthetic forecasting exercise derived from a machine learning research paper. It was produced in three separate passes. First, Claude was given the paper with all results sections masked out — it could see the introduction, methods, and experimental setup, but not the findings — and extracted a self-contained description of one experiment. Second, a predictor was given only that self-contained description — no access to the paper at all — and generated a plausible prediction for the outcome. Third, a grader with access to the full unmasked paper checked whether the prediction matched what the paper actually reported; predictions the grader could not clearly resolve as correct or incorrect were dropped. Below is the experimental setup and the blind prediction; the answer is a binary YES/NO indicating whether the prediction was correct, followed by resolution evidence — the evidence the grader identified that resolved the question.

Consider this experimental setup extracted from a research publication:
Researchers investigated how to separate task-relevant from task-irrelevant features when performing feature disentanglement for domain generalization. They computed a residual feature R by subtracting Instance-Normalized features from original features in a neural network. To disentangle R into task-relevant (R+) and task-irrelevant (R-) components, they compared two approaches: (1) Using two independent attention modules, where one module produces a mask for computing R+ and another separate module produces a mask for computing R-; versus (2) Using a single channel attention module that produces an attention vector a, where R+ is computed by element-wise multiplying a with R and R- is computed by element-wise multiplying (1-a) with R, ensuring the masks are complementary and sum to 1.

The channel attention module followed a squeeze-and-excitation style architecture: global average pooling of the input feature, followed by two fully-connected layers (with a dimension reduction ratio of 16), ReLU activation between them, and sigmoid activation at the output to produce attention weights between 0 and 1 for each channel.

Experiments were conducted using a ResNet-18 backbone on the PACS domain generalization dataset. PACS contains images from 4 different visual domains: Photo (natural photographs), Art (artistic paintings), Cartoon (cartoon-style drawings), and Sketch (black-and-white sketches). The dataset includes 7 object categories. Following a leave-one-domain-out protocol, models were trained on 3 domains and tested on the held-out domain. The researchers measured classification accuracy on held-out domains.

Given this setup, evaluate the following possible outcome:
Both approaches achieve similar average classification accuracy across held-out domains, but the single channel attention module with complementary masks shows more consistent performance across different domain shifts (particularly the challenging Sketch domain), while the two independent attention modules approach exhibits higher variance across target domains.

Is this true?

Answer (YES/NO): NO